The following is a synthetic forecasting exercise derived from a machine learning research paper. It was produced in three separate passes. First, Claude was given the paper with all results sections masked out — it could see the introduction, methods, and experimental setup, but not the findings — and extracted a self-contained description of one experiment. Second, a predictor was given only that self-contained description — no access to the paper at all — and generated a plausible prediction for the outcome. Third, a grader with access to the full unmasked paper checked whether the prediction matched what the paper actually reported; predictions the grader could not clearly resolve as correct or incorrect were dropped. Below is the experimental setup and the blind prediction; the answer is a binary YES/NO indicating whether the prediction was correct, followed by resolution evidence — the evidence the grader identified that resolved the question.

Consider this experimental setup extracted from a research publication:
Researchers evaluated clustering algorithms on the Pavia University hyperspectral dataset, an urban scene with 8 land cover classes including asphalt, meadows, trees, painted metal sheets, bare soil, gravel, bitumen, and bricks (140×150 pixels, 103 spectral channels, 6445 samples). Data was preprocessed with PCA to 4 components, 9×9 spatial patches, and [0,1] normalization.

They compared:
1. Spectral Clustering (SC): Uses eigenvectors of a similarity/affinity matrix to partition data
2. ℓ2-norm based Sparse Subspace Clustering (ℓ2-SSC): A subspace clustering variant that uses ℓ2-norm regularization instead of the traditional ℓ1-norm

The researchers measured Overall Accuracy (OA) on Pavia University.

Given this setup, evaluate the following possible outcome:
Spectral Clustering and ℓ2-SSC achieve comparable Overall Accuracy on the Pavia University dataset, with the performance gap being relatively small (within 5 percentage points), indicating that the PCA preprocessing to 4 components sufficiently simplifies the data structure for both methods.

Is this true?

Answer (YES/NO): NO